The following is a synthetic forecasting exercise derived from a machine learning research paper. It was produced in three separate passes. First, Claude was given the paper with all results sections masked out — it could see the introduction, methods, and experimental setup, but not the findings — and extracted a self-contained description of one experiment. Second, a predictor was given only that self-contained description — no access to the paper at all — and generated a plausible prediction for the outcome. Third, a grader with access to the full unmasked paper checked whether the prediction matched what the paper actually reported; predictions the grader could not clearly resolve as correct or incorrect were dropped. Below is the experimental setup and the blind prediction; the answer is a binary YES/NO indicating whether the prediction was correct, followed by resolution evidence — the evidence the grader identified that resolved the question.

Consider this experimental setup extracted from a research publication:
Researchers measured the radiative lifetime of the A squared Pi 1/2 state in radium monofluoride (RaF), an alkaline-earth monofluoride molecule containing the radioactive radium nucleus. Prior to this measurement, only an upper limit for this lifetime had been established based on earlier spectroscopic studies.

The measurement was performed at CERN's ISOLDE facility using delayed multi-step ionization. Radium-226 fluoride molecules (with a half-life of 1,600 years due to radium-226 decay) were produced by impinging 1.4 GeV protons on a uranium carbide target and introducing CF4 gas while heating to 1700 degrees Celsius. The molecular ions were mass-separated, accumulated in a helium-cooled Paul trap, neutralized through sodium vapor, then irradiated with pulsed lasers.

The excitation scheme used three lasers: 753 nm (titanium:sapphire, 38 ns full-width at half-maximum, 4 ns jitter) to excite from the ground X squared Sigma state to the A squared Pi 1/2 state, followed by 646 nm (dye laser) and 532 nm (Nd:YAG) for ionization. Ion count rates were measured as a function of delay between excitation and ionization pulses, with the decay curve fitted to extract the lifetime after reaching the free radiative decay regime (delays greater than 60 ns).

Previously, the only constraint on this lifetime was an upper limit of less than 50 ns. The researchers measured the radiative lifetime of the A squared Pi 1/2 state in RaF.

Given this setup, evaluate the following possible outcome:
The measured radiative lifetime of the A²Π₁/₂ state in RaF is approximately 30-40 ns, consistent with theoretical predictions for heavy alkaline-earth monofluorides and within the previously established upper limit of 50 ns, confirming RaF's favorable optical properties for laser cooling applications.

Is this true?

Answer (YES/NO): YES